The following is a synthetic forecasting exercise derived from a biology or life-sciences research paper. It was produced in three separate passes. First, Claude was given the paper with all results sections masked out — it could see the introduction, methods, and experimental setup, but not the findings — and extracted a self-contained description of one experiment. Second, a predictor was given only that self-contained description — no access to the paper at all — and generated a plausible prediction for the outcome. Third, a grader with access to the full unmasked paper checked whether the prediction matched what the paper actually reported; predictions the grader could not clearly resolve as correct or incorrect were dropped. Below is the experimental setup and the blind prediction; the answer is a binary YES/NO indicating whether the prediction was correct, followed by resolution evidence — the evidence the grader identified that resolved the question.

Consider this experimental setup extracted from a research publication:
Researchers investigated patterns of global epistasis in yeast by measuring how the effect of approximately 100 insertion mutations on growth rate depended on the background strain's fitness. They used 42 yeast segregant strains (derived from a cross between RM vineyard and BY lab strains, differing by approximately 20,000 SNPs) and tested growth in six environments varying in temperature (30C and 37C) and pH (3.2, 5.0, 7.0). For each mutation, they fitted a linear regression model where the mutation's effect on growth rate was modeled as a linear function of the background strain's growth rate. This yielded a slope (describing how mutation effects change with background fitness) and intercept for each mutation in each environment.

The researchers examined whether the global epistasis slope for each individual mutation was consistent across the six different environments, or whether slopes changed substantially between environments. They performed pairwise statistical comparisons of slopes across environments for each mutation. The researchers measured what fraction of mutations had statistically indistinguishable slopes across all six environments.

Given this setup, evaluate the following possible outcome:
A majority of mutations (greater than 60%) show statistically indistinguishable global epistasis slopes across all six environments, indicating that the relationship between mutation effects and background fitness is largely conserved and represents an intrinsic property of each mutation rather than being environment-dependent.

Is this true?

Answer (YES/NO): YES